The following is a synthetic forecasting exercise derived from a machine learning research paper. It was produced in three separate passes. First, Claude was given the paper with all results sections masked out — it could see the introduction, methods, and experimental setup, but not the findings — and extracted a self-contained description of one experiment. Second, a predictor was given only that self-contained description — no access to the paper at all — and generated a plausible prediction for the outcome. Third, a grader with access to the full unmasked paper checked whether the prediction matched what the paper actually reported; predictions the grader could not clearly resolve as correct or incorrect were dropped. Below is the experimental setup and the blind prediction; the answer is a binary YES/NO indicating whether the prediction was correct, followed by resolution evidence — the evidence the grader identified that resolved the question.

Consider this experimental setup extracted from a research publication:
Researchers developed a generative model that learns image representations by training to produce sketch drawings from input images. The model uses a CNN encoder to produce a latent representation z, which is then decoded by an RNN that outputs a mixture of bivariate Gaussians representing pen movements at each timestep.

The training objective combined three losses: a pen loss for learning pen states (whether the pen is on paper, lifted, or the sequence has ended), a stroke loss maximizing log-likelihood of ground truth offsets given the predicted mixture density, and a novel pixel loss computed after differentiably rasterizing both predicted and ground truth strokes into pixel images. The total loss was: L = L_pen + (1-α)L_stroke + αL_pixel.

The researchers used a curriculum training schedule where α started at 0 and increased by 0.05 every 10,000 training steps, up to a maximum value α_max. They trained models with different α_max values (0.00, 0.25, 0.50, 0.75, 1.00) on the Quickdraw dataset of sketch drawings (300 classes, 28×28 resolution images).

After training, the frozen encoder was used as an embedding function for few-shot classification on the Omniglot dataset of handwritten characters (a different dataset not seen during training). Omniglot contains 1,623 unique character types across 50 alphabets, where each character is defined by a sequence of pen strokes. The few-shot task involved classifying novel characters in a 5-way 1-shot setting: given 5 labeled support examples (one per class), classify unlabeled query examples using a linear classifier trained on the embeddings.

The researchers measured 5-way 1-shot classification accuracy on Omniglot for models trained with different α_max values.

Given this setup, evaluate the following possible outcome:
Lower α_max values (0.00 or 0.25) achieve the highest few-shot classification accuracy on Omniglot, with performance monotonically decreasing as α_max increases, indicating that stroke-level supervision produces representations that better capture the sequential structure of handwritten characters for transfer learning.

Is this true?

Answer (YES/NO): NO